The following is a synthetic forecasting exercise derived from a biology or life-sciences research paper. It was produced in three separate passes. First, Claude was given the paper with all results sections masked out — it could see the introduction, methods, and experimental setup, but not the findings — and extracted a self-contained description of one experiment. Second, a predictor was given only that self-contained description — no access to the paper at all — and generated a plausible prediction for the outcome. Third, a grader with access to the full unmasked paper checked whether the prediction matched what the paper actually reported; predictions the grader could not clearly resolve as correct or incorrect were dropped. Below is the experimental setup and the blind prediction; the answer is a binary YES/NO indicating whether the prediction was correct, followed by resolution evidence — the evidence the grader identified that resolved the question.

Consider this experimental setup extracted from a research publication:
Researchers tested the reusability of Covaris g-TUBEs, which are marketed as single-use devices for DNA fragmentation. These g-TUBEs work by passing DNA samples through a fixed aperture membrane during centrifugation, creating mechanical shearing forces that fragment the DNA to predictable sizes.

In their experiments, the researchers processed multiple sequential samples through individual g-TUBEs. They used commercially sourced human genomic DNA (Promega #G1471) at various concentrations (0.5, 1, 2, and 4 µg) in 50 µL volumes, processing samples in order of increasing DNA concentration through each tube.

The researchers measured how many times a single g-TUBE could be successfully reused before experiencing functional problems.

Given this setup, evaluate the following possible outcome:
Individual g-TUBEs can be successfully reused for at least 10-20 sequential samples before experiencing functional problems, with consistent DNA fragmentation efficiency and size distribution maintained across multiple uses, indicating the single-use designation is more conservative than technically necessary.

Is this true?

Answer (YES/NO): NO